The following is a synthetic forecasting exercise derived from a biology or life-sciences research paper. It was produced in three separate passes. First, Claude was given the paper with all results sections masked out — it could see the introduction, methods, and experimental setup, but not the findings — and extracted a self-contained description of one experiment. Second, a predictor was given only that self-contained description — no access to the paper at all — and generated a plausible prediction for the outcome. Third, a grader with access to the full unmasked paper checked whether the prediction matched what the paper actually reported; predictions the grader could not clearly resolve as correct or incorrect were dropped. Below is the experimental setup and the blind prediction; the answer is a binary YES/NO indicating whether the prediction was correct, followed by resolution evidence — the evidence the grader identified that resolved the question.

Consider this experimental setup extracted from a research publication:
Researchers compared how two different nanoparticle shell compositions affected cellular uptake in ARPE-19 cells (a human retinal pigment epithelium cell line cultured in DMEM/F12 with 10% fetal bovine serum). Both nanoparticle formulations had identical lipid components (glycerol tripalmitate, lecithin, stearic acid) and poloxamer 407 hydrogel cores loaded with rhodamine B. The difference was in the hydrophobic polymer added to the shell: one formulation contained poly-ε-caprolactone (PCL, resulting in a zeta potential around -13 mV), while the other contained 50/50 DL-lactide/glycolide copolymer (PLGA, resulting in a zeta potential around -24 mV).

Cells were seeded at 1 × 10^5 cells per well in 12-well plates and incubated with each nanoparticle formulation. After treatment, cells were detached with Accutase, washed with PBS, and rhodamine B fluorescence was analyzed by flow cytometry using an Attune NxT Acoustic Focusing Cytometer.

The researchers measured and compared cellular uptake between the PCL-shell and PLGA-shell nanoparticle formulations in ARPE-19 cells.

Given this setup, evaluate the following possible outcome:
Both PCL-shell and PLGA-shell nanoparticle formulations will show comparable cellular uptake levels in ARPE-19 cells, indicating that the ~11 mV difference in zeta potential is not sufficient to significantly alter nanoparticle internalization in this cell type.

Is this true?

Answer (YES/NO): NO